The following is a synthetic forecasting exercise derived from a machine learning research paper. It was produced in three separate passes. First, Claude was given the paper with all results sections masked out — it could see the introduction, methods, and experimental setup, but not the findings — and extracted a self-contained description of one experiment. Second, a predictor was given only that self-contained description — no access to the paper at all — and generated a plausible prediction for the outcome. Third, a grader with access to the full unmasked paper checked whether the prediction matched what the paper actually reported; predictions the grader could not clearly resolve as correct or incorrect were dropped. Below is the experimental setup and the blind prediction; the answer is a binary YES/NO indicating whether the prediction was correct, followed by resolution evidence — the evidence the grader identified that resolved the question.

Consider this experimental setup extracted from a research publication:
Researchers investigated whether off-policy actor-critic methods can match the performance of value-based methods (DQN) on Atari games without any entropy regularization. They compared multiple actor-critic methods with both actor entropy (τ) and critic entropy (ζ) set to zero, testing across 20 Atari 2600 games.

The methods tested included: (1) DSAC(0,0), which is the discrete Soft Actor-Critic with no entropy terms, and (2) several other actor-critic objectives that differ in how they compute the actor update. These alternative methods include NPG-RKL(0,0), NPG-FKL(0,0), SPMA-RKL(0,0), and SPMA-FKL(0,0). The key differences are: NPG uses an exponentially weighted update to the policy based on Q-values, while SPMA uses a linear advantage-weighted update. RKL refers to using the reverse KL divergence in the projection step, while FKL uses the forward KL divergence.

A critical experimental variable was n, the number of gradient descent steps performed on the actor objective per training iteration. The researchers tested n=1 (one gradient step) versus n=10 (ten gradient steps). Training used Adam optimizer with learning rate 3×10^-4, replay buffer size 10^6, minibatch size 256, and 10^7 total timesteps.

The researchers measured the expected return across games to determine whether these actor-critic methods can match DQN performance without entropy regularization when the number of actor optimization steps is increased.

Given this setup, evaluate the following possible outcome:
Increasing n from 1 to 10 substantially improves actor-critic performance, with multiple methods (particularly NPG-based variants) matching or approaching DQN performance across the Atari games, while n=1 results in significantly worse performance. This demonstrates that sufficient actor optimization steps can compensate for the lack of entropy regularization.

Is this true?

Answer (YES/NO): YES